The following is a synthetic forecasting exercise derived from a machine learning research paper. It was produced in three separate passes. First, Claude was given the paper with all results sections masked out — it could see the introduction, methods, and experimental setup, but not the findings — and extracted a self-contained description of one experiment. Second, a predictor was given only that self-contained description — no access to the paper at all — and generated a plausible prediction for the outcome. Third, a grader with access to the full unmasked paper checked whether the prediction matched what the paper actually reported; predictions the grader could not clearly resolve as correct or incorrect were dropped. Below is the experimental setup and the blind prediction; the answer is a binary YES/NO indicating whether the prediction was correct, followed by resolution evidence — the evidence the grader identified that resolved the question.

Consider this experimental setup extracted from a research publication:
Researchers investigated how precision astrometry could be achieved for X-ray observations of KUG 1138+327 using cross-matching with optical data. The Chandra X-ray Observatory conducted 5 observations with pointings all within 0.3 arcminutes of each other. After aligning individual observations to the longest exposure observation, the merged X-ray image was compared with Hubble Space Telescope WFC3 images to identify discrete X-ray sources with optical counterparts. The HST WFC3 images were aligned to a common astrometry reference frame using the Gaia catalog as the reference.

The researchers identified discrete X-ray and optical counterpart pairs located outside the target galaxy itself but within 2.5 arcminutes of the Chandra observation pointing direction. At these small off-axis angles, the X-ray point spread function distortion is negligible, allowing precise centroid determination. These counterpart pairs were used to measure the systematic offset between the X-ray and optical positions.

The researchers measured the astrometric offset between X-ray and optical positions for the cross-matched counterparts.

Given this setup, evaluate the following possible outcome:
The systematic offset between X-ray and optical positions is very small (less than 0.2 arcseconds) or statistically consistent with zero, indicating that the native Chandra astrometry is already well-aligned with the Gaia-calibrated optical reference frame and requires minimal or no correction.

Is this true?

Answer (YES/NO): NO